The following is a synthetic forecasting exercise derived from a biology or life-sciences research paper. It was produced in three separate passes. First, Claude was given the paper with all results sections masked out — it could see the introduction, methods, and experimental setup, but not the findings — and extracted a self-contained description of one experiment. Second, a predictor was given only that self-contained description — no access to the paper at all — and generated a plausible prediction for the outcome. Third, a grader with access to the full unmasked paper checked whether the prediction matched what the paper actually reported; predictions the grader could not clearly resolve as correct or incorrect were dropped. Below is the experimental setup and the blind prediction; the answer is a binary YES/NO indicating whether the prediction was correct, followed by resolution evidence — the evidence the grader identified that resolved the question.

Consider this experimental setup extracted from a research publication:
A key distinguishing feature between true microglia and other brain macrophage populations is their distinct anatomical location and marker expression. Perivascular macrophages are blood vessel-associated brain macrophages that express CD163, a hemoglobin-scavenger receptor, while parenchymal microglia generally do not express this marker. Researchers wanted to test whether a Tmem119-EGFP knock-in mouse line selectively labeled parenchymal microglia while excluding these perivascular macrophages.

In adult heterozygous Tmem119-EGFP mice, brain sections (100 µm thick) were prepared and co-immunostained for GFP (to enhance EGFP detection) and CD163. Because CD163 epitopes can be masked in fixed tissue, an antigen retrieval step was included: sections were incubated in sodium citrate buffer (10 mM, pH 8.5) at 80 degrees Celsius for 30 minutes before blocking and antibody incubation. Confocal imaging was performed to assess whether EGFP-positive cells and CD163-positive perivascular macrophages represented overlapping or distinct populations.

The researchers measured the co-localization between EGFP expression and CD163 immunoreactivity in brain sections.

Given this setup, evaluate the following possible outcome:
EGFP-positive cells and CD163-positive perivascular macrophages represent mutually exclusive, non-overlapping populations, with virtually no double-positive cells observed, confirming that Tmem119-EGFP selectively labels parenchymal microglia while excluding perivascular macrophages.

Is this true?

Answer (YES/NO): YES